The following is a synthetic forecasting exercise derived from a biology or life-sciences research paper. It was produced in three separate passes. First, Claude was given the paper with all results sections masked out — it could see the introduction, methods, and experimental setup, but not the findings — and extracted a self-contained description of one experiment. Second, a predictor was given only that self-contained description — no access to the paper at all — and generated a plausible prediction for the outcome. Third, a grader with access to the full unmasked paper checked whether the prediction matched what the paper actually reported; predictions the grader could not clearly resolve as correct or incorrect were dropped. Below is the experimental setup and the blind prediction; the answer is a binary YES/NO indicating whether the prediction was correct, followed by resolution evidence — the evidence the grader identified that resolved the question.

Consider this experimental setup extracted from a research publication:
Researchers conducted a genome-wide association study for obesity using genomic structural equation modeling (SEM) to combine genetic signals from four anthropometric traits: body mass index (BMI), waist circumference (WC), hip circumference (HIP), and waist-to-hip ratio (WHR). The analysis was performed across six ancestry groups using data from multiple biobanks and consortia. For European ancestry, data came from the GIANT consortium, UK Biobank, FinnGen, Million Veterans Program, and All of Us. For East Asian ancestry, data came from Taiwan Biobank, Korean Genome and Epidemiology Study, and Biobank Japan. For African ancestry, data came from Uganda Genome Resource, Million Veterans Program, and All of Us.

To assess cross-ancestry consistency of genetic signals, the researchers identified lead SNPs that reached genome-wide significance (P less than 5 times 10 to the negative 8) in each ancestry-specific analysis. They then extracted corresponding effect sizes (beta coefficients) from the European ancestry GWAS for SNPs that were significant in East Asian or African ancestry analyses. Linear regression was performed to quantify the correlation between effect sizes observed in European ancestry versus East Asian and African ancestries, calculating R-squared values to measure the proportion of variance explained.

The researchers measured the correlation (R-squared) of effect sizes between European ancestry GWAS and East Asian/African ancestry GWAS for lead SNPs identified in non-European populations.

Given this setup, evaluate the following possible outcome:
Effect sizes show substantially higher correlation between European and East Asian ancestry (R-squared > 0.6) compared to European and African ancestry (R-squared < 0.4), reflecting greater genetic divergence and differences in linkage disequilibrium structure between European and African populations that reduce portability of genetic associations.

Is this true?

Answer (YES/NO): NO